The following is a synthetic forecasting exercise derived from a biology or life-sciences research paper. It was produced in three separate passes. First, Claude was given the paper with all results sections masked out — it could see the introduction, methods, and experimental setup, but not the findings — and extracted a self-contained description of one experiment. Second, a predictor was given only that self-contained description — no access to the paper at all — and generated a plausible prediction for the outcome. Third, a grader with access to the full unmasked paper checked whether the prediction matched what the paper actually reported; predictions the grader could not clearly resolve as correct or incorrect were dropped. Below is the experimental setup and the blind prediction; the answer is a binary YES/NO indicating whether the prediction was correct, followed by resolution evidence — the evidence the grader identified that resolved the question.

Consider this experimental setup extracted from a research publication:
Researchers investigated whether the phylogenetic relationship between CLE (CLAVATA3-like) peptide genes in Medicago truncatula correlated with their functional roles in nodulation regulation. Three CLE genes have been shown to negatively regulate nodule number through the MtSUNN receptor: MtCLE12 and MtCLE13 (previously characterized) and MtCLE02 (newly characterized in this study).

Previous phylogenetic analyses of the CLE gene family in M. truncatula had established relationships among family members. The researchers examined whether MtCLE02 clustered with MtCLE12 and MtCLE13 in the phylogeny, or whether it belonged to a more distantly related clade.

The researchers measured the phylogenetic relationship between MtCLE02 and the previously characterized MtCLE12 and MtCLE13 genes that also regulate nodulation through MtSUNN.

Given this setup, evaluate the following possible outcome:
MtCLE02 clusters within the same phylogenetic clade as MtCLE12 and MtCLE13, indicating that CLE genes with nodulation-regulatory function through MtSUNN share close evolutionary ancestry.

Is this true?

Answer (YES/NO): NO